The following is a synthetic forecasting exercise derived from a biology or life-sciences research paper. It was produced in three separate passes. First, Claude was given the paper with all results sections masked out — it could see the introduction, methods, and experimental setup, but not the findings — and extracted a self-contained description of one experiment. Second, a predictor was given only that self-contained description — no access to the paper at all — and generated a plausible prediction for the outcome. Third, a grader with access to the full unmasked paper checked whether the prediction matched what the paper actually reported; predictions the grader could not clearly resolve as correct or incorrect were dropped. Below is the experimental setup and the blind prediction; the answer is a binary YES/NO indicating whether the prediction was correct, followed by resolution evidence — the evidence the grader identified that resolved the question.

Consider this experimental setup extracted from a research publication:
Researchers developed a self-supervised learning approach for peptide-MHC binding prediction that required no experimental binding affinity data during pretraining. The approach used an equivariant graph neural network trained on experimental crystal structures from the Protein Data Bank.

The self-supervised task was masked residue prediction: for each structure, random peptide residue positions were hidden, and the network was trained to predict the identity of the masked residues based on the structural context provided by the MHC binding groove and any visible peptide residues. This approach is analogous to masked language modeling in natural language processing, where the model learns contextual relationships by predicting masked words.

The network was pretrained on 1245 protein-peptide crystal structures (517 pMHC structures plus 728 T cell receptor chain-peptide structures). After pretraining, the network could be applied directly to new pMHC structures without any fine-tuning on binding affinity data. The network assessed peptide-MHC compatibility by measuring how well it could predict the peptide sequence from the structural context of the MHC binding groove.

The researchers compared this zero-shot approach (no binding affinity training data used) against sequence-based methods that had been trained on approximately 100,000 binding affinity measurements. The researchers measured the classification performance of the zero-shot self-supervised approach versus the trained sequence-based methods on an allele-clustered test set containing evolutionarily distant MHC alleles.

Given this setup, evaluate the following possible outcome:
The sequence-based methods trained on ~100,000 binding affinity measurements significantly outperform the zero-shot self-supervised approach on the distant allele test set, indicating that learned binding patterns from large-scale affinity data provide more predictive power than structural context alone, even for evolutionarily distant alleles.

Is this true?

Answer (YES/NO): NO